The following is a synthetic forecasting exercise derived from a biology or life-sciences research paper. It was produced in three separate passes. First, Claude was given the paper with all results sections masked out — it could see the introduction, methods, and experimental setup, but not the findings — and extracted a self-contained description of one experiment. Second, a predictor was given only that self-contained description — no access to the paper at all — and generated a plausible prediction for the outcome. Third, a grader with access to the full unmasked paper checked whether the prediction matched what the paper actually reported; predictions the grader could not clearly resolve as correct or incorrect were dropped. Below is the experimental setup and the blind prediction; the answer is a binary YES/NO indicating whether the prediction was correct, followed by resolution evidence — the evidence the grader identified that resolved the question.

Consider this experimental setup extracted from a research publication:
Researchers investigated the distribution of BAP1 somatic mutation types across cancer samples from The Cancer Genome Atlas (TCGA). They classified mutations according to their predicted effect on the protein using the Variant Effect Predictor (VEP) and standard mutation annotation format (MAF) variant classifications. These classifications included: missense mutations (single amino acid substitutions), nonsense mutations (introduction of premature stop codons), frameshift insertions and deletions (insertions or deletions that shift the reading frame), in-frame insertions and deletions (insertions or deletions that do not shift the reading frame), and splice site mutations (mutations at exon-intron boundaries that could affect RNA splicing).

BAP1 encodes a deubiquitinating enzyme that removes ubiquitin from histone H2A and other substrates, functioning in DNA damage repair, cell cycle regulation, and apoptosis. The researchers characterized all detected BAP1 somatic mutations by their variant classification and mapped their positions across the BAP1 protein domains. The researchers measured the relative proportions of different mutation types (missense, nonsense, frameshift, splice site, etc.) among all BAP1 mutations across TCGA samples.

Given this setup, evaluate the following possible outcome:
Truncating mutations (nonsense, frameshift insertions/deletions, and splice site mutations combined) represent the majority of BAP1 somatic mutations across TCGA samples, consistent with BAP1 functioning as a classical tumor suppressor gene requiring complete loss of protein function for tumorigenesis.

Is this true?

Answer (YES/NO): NO